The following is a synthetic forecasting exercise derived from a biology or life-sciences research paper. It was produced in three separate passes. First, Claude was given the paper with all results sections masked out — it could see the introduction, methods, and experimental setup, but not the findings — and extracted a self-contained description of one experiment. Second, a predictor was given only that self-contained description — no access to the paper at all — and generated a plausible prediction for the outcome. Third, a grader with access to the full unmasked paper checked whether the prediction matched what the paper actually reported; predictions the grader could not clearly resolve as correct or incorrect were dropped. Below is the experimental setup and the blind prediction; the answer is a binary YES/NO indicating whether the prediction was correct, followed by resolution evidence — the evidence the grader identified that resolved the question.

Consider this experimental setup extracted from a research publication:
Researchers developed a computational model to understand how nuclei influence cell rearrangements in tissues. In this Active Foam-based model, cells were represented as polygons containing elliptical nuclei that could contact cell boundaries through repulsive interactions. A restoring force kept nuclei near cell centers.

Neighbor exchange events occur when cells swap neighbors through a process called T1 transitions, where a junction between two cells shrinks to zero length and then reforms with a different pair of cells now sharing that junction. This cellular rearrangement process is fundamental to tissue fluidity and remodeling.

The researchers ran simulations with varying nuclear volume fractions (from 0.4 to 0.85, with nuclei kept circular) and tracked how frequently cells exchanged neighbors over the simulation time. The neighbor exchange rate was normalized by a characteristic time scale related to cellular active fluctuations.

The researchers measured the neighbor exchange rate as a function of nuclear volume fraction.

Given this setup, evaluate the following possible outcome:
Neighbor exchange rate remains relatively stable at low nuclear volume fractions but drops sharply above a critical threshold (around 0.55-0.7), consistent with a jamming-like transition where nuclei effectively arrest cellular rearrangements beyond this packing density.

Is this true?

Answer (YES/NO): YES